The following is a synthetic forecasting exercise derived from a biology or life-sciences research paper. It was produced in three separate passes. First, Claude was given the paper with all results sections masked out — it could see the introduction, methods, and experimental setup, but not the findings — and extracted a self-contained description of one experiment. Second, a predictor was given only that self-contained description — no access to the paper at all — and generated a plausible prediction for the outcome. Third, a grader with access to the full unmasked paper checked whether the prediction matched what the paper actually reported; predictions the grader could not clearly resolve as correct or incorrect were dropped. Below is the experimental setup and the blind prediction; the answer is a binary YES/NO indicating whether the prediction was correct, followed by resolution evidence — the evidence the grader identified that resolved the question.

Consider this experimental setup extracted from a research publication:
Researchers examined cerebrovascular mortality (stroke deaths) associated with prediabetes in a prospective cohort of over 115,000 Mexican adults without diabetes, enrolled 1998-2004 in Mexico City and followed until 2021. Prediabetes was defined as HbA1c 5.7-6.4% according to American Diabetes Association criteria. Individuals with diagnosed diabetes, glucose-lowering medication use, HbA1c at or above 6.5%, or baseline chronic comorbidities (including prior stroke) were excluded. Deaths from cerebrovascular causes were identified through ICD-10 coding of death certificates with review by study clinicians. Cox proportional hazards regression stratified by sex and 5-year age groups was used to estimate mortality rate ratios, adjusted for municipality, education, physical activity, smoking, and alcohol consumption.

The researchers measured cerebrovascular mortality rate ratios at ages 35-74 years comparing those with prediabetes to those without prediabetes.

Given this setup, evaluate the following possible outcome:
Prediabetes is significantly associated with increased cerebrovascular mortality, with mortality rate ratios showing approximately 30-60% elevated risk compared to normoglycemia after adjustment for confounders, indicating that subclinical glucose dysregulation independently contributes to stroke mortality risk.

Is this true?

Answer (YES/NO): NO